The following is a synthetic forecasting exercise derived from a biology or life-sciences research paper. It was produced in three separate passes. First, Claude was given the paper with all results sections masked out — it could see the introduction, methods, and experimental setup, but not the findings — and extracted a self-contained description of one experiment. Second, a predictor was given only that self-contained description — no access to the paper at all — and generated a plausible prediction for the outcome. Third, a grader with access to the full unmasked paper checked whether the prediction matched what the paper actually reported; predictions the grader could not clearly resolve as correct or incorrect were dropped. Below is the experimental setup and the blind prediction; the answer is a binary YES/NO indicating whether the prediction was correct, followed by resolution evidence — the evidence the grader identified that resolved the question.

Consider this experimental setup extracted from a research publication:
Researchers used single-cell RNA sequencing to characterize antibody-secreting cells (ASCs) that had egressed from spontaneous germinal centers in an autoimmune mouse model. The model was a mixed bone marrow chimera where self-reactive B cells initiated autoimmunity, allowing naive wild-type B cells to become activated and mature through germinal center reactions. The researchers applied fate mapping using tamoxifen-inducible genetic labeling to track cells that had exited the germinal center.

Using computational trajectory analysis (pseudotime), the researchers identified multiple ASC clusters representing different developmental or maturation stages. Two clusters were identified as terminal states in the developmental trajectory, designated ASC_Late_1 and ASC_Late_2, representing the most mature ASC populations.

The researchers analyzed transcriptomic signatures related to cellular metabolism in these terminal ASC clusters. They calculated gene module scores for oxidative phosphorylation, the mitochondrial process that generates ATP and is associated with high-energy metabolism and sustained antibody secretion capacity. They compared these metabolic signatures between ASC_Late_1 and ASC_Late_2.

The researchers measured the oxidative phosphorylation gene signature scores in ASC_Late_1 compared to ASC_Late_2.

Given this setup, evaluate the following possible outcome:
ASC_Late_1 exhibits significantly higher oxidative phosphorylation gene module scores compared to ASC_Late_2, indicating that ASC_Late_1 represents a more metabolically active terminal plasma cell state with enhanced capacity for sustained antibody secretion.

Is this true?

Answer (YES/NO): NO